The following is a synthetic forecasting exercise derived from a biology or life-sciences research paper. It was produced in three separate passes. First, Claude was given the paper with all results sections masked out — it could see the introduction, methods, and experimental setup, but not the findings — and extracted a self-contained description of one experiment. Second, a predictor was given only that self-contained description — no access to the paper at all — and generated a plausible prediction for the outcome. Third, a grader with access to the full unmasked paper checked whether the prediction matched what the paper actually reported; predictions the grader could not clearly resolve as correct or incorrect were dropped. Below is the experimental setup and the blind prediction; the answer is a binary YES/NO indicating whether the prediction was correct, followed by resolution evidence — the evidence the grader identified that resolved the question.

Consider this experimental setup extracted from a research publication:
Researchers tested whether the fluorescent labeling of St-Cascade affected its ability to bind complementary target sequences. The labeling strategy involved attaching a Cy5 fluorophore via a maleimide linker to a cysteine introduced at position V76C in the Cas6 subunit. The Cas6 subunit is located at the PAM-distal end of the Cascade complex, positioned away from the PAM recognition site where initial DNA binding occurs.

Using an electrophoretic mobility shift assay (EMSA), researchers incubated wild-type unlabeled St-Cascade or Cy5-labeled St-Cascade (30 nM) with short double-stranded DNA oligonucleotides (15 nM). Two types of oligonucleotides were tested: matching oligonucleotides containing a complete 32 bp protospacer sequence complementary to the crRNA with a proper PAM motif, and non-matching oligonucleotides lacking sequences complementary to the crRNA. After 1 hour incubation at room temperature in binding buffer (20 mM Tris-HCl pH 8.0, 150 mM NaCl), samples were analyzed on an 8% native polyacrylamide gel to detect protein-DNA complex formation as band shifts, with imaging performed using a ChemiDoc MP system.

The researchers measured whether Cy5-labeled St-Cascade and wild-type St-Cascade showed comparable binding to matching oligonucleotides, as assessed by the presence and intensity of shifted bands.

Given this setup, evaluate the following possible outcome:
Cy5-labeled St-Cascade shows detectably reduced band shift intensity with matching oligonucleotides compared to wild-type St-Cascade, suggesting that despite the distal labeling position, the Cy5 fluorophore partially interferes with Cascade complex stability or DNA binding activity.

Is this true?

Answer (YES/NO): NO